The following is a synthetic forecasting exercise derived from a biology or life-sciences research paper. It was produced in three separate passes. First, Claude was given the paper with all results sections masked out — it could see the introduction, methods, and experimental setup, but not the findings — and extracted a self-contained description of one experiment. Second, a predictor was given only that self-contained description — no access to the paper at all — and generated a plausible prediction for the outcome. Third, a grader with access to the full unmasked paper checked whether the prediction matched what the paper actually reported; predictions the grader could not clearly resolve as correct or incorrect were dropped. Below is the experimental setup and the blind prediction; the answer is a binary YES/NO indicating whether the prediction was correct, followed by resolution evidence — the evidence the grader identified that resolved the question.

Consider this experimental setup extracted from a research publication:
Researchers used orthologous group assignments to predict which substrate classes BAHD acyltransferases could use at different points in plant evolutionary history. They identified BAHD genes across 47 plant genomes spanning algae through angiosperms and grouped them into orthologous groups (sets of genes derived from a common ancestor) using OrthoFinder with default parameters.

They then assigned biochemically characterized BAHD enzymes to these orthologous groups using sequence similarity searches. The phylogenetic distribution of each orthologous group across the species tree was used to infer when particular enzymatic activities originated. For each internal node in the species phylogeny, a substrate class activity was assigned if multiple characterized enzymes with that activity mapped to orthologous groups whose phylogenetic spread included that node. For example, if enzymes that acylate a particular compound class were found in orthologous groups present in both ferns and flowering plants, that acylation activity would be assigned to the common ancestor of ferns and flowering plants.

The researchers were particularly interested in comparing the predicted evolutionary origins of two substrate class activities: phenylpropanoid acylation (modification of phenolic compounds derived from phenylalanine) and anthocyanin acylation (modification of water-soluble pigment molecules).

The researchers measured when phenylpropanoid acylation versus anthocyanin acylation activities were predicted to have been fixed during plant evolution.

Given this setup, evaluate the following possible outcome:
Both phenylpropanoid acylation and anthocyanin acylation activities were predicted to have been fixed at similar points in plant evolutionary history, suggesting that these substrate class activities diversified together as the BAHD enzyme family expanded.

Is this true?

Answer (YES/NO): NO